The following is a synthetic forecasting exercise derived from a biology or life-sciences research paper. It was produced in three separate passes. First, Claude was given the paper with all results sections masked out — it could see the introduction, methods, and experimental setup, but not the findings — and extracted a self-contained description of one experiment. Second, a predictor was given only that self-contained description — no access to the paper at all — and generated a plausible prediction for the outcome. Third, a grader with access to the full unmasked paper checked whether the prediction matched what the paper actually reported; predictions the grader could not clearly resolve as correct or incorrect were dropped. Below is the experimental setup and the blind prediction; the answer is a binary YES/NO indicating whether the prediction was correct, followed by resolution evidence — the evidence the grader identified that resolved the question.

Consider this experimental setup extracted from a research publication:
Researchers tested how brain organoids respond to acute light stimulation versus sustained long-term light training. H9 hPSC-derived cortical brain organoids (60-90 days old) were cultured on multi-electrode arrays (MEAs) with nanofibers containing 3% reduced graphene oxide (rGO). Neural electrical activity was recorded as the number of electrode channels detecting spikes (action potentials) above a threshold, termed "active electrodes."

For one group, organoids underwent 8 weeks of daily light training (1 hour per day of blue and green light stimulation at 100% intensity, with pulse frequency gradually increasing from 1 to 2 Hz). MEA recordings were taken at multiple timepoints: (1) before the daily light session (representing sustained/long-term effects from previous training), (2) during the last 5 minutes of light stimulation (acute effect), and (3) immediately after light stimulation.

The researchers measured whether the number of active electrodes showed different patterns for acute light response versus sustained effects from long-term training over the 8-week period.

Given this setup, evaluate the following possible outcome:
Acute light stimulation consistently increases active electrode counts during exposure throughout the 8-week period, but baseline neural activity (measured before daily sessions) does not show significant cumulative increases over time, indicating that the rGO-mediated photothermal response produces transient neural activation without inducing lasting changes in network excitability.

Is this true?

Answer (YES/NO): NO